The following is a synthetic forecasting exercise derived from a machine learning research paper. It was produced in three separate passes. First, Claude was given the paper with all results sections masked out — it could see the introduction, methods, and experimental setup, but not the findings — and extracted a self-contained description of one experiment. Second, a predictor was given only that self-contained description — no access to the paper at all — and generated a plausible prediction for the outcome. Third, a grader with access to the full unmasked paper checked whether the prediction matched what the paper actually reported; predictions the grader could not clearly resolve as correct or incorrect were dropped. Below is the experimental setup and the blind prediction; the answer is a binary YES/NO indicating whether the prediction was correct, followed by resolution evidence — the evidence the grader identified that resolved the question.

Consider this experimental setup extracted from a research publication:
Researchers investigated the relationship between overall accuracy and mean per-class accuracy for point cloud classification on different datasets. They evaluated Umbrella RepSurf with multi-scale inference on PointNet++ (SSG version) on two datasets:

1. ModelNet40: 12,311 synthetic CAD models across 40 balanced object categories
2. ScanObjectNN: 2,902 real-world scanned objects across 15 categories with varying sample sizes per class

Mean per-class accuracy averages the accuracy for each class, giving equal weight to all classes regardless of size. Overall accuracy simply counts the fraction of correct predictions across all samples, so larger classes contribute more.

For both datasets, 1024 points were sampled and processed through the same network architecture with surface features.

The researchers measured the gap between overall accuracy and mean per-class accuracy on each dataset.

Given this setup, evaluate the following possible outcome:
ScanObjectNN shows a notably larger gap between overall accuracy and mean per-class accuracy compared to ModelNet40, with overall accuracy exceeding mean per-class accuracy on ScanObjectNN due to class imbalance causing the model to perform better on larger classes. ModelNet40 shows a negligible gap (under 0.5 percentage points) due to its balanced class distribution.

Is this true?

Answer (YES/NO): NO